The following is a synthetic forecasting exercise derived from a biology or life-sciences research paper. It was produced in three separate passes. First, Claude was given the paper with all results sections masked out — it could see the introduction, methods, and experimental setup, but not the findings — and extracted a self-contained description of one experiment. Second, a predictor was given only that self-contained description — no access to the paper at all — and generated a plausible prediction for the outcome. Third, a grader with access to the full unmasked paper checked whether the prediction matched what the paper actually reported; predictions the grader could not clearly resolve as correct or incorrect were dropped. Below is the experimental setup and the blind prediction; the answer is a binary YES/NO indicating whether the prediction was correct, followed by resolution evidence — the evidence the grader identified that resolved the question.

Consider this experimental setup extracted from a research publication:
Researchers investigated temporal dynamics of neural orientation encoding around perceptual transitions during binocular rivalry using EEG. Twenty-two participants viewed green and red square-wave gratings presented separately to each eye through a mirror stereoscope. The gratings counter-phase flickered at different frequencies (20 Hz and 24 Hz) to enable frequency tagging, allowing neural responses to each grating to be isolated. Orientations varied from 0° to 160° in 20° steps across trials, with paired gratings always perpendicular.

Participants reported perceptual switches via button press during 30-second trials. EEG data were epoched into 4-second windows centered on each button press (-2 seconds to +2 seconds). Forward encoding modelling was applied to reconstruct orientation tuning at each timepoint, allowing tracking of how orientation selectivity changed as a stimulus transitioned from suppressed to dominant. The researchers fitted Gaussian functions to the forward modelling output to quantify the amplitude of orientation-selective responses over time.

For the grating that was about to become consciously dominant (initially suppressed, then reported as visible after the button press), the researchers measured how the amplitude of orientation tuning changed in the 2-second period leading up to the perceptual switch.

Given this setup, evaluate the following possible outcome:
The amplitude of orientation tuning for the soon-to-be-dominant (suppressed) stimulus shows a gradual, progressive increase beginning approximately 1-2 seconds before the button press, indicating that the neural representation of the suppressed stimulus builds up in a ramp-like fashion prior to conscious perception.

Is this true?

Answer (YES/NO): NO